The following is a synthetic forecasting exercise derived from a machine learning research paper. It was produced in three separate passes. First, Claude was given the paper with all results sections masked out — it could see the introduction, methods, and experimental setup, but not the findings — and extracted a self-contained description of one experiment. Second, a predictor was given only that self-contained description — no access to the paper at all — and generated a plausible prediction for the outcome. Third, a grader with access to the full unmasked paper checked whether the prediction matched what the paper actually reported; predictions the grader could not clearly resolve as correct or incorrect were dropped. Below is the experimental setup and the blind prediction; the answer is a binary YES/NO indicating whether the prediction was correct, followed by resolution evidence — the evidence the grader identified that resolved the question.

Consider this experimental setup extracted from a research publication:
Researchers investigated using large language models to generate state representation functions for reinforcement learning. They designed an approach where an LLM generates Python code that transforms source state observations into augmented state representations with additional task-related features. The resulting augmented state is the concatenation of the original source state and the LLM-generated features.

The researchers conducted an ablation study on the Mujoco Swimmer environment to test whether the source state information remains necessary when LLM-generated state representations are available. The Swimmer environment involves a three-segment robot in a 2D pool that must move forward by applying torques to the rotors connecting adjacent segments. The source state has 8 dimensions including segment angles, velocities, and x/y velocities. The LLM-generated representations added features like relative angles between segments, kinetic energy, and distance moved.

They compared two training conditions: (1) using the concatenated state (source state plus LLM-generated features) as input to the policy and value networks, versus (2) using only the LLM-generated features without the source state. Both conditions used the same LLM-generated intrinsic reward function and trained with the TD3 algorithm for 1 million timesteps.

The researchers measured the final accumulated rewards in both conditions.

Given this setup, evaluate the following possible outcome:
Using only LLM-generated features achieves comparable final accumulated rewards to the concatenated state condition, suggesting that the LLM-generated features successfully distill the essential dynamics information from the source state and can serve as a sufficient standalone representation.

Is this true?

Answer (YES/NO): NO